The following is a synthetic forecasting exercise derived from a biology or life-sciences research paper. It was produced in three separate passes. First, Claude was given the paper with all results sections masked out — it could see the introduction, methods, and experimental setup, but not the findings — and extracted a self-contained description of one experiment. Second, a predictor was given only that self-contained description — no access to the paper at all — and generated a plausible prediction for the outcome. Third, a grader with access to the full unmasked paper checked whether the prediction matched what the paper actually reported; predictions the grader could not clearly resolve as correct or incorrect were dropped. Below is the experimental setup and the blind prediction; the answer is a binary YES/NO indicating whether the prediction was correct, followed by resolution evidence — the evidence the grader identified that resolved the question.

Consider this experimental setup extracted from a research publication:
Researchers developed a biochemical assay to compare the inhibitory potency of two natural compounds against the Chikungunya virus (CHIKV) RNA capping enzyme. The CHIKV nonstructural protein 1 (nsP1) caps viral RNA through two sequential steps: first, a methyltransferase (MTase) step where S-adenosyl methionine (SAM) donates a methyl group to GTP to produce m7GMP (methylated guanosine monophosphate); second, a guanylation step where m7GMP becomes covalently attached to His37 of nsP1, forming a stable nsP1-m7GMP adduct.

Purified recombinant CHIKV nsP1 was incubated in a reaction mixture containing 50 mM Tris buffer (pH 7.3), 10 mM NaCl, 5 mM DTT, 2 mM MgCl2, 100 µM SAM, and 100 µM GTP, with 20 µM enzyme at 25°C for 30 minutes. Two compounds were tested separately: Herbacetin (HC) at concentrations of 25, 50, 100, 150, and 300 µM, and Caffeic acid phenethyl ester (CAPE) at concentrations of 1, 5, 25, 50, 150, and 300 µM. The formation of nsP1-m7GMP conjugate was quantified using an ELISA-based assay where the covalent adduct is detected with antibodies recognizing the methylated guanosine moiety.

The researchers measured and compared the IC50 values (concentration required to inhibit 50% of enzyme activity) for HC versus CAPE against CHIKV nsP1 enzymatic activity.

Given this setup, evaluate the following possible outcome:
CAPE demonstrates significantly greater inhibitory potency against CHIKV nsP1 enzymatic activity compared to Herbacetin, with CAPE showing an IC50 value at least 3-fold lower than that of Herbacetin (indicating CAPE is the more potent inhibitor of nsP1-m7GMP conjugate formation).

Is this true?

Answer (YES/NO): YES